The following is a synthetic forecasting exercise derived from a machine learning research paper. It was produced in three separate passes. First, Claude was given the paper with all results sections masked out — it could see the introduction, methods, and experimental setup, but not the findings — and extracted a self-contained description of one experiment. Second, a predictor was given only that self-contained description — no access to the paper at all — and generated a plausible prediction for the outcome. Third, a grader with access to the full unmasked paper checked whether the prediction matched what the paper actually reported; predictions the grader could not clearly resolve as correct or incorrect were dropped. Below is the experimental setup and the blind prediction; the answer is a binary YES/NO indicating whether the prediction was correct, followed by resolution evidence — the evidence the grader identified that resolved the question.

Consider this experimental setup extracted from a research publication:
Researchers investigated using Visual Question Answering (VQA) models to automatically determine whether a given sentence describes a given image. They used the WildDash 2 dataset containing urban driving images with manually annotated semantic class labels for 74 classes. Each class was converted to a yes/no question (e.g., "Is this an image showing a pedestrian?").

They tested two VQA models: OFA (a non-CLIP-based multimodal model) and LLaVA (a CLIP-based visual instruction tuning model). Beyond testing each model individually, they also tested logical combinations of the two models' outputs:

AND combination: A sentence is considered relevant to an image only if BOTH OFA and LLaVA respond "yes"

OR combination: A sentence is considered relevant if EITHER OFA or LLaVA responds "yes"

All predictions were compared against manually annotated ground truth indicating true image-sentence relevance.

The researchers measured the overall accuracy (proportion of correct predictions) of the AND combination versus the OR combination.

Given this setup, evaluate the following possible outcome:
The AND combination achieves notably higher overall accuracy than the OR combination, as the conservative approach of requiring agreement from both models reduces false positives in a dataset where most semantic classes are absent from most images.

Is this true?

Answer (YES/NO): YES